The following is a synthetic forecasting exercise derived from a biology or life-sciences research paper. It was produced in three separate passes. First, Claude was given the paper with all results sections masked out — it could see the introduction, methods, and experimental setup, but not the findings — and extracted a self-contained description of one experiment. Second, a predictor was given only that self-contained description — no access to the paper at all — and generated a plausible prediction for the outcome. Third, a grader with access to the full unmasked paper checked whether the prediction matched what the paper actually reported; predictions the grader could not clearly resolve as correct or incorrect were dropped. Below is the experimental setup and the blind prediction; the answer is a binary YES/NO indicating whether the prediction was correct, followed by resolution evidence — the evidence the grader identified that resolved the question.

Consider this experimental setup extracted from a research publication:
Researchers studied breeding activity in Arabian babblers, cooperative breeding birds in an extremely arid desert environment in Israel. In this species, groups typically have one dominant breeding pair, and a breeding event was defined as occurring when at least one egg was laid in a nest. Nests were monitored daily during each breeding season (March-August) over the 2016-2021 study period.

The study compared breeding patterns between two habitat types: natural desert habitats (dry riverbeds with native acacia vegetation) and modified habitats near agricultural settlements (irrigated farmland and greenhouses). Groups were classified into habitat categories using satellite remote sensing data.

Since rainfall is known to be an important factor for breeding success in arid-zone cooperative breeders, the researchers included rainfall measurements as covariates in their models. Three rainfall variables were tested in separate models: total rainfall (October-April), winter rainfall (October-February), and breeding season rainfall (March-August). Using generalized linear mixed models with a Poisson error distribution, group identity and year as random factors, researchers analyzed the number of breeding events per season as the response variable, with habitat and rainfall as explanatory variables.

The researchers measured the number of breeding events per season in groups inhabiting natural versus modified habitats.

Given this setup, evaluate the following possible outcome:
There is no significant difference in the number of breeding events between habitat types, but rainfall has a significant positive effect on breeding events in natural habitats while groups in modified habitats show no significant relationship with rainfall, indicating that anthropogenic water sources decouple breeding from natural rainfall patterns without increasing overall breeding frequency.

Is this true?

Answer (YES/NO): NO